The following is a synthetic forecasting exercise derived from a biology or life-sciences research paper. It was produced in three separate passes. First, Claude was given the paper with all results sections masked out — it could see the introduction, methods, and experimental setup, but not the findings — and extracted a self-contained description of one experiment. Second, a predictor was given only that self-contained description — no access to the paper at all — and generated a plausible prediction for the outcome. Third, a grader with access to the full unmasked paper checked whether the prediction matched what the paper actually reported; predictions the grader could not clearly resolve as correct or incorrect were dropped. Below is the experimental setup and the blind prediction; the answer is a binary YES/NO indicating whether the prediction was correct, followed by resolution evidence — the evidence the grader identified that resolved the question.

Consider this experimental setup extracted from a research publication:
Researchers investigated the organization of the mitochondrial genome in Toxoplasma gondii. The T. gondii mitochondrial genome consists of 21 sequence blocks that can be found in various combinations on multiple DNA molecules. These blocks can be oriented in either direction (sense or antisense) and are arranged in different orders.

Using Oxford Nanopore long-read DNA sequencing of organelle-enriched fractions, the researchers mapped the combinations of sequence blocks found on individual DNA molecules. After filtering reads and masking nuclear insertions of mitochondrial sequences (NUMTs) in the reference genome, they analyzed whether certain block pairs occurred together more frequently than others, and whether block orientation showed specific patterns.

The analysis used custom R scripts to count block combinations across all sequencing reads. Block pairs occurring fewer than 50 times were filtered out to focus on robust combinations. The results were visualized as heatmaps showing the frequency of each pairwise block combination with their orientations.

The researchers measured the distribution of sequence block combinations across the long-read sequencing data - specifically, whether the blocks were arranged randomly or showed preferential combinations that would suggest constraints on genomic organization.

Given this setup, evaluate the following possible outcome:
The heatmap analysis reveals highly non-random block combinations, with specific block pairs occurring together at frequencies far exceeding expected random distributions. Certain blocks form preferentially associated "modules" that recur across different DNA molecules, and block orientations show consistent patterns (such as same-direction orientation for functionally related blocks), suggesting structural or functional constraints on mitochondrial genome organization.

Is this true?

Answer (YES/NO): YES